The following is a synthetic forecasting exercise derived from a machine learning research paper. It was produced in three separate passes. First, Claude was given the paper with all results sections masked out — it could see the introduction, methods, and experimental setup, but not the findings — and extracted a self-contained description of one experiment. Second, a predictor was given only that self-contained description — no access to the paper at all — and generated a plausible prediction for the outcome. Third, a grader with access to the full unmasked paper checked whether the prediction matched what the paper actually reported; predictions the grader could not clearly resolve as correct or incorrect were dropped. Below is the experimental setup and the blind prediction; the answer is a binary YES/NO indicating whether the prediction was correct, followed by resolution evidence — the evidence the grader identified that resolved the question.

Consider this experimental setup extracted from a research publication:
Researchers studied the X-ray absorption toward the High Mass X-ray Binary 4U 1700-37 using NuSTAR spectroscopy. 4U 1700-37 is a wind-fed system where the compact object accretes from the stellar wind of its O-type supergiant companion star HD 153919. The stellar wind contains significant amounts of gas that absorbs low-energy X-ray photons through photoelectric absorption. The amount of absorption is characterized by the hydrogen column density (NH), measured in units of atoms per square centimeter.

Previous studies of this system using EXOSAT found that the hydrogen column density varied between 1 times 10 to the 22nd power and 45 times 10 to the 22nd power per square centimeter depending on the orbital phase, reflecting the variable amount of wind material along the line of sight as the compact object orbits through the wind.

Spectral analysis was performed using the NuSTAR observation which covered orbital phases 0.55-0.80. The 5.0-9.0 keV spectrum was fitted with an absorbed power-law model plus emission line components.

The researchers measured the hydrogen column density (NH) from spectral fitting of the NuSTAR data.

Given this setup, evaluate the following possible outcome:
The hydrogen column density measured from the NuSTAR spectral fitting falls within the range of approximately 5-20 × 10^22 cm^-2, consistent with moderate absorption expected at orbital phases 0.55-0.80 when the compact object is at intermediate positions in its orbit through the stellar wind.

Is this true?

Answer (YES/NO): YES